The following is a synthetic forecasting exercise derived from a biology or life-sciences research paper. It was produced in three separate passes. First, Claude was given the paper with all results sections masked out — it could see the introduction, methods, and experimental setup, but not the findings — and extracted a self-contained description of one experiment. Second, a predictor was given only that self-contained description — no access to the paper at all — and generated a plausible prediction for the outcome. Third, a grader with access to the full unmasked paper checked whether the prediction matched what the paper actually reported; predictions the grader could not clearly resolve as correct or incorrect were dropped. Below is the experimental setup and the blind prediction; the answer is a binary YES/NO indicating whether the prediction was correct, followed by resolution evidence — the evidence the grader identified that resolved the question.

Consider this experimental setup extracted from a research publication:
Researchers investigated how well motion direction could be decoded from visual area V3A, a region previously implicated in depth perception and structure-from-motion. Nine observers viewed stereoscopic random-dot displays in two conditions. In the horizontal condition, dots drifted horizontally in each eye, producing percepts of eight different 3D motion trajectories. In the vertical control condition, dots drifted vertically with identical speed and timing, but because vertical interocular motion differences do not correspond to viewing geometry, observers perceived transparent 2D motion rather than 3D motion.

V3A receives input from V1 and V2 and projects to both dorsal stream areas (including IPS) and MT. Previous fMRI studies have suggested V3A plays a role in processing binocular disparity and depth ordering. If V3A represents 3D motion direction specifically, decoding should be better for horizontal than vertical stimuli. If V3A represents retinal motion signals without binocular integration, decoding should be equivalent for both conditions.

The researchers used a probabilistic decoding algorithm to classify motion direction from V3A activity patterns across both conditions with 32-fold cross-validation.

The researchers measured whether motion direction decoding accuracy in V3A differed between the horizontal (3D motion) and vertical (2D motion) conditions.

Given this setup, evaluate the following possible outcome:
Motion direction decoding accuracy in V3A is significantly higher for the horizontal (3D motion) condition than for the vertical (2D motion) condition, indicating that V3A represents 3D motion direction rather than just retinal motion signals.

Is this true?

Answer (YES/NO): YES